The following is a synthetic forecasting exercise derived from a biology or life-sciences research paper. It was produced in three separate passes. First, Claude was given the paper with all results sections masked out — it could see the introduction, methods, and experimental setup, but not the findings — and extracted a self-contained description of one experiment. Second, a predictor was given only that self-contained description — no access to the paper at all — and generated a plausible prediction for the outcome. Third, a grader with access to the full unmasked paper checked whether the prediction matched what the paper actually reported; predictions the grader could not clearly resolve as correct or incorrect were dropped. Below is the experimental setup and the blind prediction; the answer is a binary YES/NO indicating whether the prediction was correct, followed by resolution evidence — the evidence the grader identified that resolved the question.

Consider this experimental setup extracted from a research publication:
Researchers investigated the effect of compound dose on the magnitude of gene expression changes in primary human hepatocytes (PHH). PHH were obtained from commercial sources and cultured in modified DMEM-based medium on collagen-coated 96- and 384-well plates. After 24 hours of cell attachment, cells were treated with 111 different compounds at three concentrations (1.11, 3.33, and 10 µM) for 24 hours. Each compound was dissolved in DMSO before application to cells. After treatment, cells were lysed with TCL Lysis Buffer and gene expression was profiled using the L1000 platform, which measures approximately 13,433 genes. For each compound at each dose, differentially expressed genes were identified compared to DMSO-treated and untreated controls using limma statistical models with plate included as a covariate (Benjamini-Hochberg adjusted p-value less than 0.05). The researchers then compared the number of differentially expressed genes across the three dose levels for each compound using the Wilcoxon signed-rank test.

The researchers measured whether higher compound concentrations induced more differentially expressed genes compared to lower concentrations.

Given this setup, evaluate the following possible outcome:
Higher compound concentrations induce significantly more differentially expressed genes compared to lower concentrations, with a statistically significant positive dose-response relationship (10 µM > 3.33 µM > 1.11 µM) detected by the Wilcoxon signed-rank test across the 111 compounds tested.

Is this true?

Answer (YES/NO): YES